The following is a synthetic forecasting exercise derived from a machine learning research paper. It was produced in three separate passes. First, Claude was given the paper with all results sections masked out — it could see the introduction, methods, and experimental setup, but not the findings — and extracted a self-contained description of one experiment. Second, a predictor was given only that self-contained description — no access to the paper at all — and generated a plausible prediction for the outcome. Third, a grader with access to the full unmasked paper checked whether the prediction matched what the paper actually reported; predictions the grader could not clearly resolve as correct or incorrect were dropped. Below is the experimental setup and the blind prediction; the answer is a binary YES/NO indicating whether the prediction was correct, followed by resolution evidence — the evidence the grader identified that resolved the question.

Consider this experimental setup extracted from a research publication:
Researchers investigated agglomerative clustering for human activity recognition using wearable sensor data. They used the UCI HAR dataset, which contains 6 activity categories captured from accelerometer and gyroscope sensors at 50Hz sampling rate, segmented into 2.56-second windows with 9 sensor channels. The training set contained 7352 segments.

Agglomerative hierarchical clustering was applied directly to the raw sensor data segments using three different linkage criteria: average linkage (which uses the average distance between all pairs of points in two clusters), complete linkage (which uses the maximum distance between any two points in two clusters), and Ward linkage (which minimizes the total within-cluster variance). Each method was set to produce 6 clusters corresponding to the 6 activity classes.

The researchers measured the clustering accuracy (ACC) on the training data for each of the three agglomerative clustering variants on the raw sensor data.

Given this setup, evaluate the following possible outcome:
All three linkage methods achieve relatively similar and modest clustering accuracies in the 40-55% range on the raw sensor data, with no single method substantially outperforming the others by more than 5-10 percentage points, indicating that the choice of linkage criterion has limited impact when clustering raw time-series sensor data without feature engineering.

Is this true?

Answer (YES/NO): NO